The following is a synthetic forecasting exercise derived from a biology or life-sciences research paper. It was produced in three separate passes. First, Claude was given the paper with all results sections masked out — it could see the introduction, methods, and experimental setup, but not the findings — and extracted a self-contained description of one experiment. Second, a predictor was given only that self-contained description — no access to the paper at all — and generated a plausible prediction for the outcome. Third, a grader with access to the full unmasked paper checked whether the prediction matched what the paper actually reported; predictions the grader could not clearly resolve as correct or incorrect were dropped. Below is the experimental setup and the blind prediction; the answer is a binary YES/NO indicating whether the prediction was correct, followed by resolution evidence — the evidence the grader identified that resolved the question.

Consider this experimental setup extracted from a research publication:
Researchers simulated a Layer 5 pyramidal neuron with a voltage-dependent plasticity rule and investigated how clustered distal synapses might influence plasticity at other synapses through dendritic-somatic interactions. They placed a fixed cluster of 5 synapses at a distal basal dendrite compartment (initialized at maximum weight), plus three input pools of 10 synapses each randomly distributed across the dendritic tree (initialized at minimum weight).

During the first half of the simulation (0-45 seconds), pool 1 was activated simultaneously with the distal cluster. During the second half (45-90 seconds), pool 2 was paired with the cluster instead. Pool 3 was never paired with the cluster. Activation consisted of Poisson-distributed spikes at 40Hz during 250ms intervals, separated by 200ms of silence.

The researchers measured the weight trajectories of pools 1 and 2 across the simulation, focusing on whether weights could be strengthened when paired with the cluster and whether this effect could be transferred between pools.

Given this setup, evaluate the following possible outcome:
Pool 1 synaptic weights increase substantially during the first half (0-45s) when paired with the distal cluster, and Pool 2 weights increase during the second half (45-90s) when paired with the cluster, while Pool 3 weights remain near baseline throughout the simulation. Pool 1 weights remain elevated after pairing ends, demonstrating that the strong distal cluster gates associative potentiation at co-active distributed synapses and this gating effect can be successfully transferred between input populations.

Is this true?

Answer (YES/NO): NO